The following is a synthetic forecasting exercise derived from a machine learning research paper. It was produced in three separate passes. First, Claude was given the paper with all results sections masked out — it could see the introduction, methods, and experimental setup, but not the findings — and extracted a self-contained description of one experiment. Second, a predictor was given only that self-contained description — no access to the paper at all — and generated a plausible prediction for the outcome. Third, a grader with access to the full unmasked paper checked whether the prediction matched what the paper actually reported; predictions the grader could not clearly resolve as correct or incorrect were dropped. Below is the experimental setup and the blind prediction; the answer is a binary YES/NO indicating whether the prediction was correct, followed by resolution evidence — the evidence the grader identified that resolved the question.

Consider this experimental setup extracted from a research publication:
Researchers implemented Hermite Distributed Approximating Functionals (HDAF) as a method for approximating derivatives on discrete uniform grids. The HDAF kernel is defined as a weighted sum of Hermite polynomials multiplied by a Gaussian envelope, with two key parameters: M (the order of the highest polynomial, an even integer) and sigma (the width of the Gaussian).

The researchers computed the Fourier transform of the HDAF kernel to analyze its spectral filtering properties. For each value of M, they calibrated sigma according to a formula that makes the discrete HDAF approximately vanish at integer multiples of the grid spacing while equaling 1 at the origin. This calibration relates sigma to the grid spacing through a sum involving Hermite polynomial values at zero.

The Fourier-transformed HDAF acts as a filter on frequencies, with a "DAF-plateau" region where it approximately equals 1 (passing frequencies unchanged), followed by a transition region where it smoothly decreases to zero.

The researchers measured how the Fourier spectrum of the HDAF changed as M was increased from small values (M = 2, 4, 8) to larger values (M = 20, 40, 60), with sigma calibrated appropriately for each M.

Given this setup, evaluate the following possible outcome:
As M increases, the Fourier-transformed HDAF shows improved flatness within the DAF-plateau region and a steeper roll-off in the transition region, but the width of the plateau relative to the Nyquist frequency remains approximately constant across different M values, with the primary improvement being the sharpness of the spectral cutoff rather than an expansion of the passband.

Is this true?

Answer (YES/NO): NO